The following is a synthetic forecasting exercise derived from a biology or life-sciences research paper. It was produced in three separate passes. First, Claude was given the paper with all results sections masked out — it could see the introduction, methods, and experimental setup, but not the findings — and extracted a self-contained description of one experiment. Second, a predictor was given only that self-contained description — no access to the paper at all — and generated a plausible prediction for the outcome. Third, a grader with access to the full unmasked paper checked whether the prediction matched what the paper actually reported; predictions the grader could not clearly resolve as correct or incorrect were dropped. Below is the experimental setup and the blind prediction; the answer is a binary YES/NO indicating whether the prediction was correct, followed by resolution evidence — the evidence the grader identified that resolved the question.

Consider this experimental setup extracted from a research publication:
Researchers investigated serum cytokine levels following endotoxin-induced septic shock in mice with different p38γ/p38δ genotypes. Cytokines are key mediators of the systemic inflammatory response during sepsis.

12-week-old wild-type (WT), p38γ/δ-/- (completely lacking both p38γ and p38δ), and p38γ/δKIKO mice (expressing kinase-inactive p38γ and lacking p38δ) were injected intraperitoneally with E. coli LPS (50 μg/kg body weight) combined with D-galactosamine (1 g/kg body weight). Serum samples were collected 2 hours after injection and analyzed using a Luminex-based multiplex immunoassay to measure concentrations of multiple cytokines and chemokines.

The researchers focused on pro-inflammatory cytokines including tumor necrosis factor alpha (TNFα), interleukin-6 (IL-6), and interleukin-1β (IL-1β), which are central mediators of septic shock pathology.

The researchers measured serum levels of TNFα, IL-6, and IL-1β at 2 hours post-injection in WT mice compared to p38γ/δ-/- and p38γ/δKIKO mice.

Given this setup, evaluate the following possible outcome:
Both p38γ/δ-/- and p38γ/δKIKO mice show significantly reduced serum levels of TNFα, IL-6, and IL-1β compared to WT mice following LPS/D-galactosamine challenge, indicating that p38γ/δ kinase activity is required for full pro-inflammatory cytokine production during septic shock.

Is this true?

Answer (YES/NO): NO